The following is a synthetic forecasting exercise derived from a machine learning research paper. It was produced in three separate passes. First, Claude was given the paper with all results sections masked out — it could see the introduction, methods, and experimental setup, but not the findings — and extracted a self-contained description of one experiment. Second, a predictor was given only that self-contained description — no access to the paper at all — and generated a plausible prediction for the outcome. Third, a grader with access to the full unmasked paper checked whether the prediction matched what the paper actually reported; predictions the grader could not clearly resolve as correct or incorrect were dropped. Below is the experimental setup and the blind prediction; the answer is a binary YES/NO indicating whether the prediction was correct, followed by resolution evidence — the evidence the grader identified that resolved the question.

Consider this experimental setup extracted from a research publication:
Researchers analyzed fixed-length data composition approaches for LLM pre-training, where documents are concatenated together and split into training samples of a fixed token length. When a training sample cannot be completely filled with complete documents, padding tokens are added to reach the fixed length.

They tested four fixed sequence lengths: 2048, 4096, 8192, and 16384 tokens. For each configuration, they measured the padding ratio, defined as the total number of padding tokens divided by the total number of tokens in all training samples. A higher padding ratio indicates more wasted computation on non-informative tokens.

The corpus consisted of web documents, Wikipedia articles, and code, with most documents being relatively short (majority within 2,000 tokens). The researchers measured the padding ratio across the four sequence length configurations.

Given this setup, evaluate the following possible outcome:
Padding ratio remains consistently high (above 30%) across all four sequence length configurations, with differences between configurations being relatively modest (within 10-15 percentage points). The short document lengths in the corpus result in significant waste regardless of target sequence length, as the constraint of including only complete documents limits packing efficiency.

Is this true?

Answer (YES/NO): NO